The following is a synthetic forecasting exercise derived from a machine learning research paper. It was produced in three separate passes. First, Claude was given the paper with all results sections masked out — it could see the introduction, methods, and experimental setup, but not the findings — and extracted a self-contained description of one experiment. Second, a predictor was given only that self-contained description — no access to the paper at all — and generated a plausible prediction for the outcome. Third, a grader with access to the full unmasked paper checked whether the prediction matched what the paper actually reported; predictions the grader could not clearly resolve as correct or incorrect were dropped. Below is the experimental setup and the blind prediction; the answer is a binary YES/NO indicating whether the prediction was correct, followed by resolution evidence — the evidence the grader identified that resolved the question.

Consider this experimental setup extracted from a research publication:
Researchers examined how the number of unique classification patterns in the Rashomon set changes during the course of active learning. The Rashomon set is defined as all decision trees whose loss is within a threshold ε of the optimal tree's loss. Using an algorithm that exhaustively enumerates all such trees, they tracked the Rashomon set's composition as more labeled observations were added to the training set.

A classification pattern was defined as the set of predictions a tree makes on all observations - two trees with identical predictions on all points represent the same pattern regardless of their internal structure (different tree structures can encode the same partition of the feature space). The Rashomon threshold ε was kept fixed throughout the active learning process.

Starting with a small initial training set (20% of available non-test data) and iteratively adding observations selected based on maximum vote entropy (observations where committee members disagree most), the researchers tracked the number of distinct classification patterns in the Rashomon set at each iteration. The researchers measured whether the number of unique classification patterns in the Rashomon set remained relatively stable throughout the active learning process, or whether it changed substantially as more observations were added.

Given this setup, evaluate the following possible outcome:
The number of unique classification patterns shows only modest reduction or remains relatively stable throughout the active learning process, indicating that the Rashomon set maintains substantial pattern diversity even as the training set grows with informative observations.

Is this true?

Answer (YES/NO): NO